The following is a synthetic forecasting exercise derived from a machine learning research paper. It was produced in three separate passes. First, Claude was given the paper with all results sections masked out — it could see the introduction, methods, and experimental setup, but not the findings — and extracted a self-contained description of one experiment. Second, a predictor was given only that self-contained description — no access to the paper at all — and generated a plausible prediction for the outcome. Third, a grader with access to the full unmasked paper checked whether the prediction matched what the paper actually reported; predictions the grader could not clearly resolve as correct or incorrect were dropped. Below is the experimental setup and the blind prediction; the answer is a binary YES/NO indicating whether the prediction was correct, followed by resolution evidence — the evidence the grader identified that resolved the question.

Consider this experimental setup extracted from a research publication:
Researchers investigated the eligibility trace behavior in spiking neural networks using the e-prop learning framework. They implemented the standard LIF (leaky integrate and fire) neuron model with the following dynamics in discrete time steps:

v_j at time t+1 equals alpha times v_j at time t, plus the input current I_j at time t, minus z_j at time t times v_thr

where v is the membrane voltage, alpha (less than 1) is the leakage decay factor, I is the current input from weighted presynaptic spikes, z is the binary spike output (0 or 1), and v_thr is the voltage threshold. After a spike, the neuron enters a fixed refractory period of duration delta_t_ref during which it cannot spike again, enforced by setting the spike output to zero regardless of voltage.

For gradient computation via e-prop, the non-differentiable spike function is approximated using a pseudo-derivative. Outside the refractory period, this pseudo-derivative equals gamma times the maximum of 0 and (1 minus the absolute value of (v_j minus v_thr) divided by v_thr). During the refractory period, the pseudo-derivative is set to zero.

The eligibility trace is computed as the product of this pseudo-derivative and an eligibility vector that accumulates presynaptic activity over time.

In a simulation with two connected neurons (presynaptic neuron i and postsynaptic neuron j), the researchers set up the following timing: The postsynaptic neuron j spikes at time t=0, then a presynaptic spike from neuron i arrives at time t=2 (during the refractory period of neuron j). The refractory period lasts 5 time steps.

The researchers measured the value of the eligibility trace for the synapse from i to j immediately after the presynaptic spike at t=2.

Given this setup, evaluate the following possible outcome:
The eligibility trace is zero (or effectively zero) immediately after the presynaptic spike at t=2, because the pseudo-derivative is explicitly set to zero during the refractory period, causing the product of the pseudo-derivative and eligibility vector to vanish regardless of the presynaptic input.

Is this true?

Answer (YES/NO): YES